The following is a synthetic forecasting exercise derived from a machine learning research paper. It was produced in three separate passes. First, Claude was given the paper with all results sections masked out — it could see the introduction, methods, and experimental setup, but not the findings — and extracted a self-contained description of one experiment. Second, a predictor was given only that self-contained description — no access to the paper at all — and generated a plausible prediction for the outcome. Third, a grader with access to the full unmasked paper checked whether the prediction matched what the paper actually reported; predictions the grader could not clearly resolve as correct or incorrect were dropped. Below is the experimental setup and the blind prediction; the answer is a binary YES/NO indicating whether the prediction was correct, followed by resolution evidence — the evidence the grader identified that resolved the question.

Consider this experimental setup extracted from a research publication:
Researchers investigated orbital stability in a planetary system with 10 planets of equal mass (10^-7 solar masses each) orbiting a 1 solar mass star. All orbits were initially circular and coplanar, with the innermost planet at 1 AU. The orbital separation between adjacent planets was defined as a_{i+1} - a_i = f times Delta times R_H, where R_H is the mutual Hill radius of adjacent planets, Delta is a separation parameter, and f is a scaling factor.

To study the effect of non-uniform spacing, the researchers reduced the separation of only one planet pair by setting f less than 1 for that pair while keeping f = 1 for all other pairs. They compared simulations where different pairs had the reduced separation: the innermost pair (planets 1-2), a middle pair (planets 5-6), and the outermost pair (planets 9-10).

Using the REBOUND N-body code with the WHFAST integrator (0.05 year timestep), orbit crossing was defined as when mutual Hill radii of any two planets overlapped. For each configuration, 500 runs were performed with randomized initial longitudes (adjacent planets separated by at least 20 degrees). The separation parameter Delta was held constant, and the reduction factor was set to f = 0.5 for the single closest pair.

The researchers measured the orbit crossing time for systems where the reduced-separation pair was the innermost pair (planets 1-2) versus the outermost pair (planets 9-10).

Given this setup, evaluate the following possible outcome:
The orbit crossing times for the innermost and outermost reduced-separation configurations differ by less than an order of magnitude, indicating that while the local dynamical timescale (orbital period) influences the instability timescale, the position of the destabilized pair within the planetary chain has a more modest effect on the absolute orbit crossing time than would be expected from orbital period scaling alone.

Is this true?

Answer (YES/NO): NO